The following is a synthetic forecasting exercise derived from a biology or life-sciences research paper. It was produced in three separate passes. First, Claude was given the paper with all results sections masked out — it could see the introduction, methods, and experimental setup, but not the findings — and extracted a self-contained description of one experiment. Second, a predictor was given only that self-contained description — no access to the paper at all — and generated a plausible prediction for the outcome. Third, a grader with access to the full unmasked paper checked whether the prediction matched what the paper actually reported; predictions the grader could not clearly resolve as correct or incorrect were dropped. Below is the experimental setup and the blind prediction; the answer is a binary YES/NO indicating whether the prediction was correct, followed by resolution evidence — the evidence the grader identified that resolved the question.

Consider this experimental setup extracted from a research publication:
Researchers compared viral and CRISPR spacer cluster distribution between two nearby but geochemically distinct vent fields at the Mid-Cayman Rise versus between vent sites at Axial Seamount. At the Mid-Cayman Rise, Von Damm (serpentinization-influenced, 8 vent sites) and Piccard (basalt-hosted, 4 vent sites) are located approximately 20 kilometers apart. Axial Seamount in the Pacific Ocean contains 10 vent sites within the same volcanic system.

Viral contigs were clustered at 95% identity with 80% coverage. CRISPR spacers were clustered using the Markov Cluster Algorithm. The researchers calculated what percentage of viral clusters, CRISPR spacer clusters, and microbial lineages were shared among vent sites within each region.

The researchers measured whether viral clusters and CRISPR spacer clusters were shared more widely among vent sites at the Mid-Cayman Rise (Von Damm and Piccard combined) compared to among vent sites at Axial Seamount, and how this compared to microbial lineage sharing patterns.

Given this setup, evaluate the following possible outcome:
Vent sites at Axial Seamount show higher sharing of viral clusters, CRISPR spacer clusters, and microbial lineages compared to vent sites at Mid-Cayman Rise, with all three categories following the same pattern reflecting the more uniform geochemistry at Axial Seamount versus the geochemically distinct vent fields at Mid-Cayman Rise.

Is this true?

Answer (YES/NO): NO